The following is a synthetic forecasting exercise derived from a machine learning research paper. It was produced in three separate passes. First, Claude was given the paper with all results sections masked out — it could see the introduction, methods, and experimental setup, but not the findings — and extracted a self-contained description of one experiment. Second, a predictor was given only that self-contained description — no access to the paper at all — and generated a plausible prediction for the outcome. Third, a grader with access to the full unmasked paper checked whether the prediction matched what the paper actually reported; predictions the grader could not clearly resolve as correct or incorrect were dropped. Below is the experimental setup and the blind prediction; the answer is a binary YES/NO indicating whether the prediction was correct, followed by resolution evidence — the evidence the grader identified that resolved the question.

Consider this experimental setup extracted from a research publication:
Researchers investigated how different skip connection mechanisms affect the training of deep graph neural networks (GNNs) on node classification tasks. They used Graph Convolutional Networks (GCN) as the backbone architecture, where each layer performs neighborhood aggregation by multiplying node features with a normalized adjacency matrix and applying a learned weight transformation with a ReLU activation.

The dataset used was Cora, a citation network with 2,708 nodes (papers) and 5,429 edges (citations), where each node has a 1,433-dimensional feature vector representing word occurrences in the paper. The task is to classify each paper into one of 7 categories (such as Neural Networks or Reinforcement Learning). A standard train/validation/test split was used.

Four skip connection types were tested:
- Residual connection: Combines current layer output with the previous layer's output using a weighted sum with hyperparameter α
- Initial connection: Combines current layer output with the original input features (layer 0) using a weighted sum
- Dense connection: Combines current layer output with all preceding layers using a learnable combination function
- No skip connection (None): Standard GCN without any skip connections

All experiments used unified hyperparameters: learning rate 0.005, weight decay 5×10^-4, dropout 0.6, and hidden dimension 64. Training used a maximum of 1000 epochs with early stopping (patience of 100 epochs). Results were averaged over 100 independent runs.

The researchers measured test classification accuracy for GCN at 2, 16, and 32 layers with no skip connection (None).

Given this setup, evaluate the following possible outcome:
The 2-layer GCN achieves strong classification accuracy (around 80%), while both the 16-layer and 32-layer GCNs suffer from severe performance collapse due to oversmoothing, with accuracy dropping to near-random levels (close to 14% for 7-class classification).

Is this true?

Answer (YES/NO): NO